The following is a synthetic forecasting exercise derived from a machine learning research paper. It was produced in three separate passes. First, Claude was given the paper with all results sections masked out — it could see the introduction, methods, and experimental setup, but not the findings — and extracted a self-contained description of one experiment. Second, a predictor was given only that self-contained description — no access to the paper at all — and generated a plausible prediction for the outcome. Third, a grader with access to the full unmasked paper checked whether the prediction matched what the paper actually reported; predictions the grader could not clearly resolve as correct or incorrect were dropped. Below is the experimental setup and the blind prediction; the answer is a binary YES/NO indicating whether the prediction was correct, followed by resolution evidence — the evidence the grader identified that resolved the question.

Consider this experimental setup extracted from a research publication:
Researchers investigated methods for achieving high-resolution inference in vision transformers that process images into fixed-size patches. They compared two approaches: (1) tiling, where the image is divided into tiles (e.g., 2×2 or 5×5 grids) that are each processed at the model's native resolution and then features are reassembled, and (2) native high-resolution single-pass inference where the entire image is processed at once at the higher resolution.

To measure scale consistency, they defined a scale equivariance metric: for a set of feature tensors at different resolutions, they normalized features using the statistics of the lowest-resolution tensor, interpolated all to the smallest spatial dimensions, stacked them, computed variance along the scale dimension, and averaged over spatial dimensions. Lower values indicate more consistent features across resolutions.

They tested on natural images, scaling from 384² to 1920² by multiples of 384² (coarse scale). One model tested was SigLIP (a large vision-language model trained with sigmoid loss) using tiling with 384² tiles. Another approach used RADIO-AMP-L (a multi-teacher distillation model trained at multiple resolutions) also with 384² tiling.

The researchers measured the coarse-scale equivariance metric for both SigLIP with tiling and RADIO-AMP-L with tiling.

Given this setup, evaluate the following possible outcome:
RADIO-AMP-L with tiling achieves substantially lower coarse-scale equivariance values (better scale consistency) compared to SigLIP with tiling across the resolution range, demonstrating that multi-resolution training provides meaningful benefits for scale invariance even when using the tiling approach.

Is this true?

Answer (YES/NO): YES